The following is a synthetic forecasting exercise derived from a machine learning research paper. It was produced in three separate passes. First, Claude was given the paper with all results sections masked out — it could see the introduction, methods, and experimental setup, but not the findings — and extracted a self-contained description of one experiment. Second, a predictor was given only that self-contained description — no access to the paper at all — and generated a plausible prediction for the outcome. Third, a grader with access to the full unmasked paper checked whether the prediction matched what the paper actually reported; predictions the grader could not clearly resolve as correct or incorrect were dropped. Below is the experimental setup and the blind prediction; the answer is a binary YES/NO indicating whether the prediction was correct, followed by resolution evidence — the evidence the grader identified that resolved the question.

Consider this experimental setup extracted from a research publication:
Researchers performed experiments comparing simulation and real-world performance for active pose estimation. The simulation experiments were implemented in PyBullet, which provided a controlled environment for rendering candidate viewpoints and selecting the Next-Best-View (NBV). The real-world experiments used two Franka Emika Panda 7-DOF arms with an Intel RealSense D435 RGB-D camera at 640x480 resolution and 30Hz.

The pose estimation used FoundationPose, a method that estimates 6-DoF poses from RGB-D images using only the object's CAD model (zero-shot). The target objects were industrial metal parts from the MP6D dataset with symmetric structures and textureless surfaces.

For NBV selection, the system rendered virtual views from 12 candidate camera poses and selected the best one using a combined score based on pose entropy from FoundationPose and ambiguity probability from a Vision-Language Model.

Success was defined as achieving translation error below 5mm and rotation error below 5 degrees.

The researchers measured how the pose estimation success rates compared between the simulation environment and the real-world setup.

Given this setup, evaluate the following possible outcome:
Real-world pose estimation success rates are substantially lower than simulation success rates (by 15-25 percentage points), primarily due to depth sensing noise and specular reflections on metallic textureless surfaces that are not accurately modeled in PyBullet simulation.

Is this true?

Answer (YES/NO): NO